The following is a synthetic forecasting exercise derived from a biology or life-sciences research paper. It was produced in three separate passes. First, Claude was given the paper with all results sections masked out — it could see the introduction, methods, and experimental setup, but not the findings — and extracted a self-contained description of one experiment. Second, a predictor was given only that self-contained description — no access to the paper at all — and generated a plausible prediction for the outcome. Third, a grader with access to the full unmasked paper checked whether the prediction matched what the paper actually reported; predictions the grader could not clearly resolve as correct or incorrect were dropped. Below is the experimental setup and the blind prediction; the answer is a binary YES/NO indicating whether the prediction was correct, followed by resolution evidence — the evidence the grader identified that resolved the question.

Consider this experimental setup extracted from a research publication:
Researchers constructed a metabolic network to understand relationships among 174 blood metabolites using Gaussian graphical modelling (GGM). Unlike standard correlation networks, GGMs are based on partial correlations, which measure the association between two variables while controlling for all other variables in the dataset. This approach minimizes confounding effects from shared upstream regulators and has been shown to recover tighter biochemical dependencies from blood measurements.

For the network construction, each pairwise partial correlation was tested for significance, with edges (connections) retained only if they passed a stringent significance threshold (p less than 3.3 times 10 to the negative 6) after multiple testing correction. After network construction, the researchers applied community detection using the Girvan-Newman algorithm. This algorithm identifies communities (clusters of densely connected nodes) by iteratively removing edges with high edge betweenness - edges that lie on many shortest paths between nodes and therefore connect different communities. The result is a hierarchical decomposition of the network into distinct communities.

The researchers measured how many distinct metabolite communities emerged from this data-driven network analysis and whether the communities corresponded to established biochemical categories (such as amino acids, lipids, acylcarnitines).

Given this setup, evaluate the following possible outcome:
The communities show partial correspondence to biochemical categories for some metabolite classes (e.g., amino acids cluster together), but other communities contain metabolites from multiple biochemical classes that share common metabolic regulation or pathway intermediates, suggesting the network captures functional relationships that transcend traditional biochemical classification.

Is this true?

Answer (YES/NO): NO